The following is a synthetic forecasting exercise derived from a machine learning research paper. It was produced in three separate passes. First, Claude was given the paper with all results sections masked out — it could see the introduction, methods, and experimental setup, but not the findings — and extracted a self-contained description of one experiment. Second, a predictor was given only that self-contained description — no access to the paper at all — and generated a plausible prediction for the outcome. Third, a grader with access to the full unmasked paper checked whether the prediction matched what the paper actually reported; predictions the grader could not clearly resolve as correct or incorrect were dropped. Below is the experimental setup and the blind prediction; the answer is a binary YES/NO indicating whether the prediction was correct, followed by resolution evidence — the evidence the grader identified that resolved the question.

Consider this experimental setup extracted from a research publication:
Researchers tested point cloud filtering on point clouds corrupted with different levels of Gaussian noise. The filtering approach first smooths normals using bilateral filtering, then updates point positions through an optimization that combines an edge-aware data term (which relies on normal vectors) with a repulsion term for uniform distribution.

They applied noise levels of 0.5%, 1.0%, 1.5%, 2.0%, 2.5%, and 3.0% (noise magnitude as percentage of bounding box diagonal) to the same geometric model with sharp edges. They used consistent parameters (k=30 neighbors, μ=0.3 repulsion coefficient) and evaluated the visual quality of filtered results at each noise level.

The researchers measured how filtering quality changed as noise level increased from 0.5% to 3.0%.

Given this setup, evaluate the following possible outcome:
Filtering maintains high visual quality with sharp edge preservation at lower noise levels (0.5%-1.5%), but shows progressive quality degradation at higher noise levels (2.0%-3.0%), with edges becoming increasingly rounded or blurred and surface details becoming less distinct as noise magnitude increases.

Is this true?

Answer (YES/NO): NO